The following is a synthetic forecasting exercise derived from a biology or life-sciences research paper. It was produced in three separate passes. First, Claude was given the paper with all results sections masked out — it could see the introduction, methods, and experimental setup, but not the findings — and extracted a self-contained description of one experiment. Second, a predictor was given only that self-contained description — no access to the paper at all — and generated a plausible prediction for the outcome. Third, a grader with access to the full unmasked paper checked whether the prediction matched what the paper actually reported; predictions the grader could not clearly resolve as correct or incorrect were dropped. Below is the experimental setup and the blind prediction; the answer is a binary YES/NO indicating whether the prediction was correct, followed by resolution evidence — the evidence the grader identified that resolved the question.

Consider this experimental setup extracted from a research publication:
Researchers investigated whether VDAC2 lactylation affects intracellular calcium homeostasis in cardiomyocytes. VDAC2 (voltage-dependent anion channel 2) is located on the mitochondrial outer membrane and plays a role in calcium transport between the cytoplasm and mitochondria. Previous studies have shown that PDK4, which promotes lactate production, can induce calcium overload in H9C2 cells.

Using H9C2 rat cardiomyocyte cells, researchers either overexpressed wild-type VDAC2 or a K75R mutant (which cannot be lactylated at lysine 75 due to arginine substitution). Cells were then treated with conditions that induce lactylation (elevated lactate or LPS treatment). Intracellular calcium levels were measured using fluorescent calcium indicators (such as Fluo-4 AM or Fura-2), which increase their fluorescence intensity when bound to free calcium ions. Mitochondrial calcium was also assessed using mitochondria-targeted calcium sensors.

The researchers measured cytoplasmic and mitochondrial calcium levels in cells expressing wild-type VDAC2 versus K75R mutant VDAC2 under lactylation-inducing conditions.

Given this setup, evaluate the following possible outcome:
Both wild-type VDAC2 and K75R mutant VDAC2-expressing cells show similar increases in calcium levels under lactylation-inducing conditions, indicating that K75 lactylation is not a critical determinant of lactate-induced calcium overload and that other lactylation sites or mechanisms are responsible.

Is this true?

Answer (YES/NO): NO